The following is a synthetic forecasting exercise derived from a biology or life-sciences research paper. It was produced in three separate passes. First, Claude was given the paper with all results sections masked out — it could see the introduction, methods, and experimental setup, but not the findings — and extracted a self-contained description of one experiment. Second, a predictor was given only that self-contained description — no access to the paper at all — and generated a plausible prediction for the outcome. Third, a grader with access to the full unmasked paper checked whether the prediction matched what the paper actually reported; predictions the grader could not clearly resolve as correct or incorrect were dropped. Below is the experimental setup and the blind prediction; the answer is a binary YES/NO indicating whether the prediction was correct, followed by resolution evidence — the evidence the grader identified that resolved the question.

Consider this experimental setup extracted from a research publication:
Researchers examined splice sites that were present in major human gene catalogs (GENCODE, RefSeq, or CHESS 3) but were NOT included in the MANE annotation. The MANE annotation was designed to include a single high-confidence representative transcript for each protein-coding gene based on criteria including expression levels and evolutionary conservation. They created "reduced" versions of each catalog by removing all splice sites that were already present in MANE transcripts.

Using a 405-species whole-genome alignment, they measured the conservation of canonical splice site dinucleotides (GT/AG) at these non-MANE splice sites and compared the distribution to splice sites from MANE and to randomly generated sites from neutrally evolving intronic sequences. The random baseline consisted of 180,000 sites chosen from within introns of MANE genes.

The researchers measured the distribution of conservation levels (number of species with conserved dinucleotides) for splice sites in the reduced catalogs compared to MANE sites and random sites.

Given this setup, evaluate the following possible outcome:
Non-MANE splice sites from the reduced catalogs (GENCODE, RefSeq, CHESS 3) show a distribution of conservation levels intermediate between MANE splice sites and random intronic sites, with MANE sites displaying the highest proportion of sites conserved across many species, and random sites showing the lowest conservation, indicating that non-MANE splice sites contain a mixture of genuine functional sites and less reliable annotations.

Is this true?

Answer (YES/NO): NO